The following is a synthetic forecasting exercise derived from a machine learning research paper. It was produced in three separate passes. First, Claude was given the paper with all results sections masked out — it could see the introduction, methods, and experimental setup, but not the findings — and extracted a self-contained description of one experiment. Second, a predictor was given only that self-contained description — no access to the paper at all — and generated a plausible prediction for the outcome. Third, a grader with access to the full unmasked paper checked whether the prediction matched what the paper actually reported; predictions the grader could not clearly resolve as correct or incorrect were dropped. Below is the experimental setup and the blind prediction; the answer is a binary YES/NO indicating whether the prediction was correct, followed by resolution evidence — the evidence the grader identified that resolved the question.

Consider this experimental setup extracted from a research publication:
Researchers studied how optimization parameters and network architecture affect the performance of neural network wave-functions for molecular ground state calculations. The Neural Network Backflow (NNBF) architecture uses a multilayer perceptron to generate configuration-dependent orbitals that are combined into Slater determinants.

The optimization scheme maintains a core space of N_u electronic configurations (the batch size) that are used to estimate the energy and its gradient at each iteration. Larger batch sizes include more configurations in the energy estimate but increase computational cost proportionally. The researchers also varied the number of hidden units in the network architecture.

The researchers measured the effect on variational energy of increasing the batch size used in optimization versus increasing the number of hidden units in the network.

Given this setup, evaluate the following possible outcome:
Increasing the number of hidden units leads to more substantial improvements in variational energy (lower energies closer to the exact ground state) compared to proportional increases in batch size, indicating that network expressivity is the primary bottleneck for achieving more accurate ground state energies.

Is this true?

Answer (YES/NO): NO